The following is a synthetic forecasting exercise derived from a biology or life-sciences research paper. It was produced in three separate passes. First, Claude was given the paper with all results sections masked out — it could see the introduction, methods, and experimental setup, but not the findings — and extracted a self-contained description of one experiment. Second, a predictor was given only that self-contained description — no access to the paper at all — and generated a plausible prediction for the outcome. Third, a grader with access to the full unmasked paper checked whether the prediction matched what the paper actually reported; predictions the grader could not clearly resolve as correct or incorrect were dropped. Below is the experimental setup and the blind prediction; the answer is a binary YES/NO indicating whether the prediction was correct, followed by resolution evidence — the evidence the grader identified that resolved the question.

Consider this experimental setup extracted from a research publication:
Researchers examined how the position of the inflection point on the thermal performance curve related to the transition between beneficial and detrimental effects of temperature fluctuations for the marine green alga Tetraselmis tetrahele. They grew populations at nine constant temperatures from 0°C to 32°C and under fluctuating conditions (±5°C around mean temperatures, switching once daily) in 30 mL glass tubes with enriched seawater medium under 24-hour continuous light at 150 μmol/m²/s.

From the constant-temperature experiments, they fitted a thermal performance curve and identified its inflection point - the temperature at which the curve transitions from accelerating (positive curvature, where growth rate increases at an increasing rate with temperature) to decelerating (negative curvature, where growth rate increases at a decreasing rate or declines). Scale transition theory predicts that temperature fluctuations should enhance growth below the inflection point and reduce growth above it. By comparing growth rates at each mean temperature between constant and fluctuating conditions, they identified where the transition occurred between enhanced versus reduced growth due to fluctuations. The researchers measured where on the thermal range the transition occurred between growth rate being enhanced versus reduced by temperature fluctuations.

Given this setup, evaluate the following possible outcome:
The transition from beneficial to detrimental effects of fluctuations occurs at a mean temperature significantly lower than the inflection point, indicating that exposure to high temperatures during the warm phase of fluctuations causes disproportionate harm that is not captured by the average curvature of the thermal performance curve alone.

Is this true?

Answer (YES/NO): NO